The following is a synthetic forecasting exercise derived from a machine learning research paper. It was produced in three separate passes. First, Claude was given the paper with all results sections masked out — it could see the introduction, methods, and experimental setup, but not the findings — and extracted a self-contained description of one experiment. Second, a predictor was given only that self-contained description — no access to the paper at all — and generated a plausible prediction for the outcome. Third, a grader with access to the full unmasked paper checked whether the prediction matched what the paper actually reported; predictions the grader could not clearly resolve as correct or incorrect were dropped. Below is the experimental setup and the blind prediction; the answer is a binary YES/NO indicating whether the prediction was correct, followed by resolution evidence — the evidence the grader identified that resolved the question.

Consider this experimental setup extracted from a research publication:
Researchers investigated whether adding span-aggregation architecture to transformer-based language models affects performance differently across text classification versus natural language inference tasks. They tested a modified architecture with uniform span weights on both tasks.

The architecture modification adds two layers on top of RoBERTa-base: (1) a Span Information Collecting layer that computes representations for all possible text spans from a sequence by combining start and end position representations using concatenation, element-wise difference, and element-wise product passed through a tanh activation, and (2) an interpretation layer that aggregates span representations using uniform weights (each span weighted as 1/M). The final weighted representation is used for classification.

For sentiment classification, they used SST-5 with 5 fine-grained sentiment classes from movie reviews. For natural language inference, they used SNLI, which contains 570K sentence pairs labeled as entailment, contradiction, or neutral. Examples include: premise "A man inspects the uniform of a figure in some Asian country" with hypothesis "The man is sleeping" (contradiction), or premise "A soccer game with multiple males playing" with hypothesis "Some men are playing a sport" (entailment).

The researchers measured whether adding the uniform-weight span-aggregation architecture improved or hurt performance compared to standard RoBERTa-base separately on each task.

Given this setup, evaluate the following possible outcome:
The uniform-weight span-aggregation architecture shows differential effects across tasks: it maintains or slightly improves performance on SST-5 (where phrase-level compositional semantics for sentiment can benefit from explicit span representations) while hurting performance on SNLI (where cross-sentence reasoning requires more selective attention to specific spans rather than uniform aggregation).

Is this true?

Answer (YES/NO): NO